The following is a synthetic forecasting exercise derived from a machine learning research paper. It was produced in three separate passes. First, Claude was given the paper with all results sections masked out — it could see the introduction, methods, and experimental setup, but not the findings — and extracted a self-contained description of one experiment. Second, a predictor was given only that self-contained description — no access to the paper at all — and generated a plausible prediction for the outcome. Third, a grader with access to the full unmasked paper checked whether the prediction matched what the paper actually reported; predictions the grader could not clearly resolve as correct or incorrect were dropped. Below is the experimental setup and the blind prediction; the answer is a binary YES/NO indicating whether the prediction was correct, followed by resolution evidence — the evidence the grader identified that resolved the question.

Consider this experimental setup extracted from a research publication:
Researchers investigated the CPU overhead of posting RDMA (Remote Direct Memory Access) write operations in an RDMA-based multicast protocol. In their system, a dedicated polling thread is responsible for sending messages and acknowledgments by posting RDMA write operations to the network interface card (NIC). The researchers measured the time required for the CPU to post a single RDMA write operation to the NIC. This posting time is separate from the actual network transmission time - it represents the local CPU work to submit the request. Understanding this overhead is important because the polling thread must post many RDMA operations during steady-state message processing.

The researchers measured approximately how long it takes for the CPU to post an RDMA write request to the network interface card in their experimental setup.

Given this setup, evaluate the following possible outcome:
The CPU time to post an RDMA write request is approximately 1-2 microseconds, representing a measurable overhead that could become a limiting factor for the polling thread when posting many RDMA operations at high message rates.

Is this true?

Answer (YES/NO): YES